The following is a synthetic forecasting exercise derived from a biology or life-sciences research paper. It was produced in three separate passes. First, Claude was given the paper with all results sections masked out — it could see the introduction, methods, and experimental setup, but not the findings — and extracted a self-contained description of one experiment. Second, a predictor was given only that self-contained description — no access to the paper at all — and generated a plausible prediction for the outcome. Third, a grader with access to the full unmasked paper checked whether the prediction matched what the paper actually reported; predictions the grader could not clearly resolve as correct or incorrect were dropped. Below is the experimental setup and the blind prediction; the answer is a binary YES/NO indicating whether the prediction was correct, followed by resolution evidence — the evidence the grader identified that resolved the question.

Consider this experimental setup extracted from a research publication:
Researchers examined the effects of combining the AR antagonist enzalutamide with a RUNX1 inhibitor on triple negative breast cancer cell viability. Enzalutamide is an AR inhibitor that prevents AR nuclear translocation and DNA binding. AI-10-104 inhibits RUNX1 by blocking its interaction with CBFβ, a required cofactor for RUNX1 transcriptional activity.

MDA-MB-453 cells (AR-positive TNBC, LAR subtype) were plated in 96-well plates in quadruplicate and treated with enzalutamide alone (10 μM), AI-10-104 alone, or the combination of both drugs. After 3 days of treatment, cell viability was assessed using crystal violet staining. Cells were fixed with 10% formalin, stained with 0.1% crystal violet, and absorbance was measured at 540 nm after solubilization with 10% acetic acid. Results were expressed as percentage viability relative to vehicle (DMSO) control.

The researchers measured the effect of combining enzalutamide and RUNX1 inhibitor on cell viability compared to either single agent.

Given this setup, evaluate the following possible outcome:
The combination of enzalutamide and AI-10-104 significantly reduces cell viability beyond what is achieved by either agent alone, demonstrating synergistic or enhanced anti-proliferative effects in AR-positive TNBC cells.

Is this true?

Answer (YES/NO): YES